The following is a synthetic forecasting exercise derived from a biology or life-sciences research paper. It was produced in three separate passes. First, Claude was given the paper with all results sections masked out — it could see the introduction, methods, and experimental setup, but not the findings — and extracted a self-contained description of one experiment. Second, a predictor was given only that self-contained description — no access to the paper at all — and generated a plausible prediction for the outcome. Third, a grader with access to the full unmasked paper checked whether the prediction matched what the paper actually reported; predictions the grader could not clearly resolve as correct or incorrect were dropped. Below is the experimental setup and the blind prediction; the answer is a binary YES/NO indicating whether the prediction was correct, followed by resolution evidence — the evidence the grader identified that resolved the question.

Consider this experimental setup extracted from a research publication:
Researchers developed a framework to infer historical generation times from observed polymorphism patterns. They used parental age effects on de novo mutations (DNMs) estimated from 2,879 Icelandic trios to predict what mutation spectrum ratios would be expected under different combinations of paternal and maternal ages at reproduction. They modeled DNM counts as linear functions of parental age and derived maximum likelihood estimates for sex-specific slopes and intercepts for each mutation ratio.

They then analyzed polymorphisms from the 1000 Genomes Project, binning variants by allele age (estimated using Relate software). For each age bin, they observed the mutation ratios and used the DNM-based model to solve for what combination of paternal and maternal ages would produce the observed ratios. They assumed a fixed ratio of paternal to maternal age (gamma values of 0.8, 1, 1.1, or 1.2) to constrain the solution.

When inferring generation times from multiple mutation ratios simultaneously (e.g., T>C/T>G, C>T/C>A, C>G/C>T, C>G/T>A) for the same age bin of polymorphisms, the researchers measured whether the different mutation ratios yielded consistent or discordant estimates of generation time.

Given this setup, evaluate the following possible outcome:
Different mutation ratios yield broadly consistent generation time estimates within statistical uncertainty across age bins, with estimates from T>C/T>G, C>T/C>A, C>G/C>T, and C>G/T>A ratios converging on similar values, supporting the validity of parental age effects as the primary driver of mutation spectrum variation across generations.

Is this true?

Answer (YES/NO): NO